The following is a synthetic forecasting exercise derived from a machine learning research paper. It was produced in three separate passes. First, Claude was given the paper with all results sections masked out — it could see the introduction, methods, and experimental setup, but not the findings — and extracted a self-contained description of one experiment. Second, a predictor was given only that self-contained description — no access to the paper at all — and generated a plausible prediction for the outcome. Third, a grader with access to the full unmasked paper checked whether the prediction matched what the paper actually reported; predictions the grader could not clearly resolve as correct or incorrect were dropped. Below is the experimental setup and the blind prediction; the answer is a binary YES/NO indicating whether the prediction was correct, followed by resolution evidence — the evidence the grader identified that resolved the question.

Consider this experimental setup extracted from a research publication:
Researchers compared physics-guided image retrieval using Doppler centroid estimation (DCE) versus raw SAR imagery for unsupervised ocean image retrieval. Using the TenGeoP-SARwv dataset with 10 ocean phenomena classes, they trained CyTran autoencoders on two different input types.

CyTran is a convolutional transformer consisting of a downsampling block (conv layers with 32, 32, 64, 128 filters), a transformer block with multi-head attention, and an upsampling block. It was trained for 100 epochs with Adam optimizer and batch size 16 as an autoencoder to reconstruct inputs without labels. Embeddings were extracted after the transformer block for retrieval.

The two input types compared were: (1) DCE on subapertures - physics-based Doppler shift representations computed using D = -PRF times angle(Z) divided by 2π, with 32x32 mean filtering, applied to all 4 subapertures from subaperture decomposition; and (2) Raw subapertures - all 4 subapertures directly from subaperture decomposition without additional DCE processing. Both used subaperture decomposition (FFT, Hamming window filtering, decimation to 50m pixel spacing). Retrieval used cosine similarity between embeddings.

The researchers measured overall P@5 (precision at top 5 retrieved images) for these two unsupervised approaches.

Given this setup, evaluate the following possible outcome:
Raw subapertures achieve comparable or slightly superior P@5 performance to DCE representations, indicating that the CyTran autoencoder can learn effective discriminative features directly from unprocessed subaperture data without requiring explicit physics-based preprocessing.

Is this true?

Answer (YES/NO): YES